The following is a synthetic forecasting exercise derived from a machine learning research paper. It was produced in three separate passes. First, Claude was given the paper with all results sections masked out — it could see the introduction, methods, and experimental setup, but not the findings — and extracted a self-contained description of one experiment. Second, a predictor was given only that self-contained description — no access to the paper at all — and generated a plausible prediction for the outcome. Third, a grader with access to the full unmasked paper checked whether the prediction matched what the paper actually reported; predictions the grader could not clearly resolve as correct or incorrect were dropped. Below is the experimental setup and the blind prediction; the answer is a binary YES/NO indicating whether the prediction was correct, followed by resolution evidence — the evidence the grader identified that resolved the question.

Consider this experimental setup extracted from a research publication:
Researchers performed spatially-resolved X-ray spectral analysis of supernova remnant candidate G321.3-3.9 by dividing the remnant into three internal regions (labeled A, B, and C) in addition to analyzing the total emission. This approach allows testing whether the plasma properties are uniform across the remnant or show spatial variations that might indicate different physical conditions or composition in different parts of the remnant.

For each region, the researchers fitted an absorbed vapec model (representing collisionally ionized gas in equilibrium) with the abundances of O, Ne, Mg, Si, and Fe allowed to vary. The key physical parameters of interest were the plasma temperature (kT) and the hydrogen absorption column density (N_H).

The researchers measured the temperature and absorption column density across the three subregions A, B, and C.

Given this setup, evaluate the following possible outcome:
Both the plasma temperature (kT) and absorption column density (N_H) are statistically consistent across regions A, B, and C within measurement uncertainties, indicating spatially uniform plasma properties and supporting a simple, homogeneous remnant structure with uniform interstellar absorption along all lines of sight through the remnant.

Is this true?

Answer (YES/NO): YES